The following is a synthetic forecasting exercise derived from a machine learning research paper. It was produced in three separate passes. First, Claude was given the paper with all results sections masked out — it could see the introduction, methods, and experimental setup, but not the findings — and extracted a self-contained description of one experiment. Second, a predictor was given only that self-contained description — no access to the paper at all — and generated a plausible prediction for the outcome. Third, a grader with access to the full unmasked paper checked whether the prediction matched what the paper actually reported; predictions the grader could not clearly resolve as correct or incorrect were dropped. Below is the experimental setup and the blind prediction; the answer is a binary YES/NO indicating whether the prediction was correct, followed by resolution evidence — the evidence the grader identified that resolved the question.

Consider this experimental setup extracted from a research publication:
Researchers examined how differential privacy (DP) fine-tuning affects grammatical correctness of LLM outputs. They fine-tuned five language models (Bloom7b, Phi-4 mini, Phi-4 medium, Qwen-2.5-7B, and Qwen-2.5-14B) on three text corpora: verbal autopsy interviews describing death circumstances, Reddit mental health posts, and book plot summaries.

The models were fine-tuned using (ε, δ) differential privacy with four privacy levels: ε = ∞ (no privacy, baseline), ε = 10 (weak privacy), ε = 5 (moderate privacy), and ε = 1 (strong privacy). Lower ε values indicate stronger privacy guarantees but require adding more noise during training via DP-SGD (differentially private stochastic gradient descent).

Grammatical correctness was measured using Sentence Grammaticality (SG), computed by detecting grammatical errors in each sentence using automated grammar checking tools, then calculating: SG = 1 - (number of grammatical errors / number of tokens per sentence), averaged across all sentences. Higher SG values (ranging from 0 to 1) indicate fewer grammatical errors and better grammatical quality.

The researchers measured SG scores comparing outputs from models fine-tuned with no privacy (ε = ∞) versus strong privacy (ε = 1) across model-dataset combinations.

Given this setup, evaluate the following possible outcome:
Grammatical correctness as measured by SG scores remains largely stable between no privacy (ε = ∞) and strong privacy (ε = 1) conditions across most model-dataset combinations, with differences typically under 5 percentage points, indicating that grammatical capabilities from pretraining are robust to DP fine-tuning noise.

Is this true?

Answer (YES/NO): NO